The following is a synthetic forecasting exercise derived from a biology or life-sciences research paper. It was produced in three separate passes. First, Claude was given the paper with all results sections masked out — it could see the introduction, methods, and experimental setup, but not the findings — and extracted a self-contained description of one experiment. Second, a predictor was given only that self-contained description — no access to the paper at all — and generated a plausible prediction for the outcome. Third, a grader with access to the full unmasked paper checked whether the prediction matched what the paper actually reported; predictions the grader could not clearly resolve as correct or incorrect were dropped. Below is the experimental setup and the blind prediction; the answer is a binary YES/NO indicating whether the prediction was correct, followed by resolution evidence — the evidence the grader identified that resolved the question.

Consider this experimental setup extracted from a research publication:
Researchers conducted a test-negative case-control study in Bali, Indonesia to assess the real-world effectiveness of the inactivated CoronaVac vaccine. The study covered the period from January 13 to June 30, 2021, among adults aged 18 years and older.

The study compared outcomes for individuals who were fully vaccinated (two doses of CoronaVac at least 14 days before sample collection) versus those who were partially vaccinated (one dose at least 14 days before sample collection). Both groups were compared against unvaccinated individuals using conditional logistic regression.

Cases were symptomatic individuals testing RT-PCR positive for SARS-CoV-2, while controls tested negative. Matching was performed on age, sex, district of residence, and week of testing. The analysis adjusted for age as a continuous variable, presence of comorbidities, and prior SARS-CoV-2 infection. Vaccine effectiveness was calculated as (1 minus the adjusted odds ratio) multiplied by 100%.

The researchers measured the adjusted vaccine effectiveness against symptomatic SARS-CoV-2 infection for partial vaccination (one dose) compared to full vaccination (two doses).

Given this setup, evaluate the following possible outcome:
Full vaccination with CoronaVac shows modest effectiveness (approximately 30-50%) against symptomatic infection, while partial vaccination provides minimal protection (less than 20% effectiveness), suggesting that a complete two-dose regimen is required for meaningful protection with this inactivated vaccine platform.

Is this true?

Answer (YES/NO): NO